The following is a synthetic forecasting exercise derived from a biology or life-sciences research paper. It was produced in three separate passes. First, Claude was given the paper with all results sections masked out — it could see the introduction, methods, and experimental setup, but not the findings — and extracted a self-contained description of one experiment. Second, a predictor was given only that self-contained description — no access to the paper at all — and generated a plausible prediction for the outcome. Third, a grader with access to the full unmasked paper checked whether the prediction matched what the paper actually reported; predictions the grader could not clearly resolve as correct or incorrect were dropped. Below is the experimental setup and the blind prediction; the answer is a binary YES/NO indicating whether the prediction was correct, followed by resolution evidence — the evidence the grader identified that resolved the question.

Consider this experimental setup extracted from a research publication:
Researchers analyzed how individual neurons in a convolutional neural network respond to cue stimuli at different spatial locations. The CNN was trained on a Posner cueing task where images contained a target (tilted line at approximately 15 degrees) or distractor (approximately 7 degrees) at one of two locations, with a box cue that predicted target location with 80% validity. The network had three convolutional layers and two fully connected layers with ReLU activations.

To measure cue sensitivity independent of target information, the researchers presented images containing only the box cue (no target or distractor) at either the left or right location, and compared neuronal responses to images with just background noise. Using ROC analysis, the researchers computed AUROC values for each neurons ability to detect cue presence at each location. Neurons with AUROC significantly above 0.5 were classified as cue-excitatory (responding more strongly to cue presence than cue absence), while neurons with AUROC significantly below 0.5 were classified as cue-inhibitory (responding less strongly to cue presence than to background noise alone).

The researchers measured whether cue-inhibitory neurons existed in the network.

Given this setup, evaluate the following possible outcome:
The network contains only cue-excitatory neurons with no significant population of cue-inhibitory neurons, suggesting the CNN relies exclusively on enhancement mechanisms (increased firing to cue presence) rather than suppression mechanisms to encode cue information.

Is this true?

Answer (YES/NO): NO